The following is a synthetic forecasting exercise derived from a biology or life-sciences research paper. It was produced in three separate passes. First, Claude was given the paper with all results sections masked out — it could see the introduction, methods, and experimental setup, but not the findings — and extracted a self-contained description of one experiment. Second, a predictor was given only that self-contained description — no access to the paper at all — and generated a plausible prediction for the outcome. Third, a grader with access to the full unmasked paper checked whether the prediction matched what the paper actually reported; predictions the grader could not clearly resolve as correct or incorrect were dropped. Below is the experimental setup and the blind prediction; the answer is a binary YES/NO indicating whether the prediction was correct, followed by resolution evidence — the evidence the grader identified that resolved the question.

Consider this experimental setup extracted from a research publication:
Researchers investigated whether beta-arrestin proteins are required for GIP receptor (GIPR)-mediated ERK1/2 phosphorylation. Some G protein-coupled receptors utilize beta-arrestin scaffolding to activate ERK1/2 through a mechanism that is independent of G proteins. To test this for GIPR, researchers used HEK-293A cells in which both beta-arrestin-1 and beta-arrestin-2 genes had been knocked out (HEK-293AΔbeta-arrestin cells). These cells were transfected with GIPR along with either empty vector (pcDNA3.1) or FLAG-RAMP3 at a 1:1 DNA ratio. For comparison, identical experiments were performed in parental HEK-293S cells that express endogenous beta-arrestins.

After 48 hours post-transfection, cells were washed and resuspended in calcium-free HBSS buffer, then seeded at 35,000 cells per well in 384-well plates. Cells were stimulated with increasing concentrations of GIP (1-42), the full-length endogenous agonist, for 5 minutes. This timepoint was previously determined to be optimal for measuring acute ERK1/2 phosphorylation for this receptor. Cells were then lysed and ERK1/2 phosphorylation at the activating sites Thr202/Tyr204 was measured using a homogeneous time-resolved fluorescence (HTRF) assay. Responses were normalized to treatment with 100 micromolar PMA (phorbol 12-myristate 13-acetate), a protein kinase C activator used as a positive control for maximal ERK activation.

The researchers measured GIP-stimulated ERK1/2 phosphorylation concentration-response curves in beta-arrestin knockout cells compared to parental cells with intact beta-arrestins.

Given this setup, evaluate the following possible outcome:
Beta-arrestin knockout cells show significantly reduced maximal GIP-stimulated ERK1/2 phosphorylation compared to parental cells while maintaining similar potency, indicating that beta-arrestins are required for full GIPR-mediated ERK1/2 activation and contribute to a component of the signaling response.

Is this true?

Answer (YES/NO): NO